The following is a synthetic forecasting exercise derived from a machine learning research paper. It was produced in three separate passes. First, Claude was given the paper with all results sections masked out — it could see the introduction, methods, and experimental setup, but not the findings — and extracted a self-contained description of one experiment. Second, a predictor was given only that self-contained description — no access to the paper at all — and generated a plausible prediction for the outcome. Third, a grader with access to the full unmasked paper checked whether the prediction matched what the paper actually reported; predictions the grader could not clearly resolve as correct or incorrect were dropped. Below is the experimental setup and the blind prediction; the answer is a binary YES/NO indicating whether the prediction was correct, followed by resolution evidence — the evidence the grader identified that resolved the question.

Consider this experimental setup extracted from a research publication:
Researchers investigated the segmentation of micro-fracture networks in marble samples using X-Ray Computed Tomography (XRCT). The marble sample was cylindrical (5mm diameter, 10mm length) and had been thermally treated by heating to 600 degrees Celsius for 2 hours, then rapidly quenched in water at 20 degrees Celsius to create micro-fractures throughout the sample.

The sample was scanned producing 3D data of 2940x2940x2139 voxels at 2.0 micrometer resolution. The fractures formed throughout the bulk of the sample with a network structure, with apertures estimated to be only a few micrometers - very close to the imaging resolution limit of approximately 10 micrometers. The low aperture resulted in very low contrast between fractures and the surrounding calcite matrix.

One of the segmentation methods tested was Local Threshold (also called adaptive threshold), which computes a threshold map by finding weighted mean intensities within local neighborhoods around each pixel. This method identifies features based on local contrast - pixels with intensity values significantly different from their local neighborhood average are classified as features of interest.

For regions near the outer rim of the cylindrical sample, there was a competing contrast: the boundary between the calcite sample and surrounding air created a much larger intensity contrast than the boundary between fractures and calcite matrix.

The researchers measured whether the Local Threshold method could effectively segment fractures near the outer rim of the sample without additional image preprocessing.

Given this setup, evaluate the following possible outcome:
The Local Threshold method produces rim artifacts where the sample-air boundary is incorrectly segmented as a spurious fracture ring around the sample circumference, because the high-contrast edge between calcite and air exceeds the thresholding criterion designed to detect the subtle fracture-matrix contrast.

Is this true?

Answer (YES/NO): NO